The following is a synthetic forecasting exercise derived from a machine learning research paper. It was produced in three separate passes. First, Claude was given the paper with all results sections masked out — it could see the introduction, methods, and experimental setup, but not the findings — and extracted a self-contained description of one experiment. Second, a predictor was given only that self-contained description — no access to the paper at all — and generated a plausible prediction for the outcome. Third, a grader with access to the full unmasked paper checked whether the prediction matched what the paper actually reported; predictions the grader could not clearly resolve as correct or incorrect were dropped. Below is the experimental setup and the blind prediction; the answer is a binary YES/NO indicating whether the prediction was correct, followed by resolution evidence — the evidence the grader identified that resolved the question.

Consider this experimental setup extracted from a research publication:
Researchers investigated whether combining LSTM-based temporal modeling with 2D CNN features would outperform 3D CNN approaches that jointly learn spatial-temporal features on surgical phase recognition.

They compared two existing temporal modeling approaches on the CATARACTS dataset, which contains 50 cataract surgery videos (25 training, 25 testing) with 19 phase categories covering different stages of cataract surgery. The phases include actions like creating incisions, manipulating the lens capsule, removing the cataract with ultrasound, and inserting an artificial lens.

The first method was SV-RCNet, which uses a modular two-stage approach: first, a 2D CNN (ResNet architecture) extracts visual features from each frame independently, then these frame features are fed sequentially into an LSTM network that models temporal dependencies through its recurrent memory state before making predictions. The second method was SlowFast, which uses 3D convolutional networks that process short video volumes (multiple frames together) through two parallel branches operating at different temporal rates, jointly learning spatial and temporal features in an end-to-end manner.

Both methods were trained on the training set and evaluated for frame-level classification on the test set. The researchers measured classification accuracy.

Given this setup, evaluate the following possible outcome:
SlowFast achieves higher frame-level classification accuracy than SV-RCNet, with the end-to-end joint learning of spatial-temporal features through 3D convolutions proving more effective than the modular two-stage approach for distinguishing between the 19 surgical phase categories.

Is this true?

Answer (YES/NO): NO